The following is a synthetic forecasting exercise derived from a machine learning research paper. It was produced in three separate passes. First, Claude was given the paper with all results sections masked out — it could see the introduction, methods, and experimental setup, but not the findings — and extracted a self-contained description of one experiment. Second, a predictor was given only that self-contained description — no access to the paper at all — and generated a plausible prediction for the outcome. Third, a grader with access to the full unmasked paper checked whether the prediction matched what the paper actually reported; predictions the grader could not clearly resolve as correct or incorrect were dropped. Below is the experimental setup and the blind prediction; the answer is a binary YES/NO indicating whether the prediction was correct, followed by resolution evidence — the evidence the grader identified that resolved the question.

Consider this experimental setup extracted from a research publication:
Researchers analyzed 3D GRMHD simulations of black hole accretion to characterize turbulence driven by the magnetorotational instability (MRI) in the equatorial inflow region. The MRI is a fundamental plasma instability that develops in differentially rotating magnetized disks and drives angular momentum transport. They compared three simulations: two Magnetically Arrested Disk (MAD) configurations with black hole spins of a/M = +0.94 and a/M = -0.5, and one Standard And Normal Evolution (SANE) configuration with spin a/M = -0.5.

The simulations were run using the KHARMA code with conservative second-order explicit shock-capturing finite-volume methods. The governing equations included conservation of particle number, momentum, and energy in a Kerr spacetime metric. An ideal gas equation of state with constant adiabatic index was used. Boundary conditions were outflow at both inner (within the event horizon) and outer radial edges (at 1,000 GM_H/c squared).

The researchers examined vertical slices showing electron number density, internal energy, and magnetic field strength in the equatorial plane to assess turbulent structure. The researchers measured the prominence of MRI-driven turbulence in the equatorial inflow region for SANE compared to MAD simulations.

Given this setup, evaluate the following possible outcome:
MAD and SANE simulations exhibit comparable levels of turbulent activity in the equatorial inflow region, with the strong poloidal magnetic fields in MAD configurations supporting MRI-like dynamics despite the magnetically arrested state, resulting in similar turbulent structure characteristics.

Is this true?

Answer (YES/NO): NO